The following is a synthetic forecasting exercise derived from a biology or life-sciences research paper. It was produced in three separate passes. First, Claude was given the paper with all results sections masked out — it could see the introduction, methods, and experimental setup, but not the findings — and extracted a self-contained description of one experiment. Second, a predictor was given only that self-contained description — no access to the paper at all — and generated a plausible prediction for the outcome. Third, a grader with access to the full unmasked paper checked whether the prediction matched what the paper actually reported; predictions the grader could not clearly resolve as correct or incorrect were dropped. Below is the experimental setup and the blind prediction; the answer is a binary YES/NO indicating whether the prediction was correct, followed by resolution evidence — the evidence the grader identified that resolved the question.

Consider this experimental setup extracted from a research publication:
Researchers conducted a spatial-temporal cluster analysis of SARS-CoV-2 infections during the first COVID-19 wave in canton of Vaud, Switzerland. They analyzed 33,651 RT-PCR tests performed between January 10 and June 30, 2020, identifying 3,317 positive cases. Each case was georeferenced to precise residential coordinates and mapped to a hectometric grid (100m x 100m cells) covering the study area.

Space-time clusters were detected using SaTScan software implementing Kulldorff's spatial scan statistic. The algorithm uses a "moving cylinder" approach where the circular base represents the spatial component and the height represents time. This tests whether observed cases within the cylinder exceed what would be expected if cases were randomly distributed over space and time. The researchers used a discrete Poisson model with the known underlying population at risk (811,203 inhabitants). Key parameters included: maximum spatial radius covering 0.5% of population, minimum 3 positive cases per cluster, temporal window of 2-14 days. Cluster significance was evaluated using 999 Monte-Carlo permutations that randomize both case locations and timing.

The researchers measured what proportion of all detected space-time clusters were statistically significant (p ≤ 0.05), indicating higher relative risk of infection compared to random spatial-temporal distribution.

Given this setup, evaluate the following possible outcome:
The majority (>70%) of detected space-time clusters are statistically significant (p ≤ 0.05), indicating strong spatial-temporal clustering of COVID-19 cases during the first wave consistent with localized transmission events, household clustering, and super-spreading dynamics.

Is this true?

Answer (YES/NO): NO